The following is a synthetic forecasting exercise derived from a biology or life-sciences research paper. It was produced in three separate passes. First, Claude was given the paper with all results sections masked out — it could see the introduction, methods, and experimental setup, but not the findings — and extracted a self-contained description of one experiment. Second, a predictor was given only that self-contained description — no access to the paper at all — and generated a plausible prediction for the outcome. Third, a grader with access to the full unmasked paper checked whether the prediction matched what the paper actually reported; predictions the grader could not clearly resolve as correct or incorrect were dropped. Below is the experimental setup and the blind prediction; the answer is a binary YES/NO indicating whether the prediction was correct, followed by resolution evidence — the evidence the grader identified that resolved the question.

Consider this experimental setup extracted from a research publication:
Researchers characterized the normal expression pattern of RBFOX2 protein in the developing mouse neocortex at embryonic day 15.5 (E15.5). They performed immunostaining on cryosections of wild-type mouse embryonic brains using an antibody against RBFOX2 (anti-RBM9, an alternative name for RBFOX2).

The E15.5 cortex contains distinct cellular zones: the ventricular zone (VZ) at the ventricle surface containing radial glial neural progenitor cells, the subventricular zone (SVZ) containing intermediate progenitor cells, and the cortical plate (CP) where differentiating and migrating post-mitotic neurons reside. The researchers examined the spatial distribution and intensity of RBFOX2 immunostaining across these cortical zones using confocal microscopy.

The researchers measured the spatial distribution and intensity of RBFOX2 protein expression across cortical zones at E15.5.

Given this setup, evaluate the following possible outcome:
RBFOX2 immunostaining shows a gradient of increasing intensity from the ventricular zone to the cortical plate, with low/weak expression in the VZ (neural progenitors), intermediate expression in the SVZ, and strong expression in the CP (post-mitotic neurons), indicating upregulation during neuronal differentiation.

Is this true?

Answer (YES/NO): NO